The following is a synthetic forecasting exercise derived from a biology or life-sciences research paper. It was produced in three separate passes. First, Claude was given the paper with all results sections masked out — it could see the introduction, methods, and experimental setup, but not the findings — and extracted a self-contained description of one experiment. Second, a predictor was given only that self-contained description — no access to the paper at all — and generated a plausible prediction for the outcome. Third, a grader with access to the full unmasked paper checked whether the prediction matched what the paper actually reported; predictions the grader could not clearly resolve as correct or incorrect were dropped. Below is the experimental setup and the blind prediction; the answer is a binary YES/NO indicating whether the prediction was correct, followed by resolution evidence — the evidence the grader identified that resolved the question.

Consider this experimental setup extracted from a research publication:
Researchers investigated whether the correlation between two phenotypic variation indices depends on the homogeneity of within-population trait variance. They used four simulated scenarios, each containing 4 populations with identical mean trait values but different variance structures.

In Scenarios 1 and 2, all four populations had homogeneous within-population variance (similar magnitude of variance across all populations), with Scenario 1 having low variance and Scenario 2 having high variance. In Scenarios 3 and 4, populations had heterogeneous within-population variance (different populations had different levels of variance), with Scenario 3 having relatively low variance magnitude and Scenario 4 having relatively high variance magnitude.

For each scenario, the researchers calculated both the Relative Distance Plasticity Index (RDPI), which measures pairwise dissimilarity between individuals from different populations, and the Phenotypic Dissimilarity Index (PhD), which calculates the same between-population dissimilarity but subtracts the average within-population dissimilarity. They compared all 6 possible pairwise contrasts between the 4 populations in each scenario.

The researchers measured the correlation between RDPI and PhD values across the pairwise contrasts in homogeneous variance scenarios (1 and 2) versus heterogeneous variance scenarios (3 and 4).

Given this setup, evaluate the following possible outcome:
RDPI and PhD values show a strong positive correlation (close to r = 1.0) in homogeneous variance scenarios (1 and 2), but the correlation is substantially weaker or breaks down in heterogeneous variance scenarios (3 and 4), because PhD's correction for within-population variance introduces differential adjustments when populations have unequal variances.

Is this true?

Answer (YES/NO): NO